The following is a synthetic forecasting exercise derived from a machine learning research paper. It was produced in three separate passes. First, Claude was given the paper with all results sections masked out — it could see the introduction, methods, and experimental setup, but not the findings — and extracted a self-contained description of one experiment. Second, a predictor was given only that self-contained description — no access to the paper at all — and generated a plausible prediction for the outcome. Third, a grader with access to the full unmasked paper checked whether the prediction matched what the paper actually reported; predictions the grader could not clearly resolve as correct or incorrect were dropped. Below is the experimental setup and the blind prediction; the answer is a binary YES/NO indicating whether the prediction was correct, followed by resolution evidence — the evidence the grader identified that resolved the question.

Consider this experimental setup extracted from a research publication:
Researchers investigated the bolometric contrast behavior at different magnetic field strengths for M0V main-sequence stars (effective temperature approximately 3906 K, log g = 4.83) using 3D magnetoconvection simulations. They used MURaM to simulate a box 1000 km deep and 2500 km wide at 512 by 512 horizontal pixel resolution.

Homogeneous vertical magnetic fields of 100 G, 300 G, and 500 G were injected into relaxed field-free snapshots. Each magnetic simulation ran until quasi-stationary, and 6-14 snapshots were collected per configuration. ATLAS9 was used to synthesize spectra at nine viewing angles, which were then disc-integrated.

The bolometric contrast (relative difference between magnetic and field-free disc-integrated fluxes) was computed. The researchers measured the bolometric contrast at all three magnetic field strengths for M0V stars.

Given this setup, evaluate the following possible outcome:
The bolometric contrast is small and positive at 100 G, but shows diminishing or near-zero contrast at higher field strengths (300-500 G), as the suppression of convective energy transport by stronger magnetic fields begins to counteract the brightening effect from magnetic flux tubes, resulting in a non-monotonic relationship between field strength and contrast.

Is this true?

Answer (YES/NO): NO